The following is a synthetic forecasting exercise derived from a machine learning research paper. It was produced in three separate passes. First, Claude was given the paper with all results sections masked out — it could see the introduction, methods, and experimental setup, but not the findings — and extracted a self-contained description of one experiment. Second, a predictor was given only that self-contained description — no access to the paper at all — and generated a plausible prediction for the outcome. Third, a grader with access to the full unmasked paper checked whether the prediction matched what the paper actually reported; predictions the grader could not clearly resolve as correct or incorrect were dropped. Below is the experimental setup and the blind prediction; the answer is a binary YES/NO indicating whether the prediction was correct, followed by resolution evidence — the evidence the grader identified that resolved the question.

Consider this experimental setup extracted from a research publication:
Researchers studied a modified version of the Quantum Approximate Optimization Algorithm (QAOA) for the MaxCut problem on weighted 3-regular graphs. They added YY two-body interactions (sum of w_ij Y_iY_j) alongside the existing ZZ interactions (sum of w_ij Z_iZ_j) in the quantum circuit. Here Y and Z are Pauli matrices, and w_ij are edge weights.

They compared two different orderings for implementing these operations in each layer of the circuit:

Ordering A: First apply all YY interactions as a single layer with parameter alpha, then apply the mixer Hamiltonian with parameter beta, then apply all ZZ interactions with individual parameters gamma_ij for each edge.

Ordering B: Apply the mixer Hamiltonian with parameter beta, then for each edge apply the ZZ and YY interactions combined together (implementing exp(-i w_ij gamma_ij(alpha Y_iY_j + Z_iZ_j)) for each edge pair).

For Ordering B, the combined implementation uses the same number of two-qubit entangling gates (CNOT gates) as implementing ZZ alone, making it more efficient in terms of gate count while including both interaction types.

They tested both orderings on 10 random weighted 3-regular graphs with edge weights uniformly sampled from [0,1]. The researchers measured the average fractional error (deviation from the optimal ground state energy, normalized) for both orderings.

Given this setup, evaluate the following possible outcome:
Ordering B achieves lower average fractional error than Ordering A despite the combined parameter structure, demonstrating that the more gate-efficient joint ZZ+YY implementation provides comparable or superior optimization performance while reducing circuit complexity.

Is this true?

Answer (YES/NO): NO